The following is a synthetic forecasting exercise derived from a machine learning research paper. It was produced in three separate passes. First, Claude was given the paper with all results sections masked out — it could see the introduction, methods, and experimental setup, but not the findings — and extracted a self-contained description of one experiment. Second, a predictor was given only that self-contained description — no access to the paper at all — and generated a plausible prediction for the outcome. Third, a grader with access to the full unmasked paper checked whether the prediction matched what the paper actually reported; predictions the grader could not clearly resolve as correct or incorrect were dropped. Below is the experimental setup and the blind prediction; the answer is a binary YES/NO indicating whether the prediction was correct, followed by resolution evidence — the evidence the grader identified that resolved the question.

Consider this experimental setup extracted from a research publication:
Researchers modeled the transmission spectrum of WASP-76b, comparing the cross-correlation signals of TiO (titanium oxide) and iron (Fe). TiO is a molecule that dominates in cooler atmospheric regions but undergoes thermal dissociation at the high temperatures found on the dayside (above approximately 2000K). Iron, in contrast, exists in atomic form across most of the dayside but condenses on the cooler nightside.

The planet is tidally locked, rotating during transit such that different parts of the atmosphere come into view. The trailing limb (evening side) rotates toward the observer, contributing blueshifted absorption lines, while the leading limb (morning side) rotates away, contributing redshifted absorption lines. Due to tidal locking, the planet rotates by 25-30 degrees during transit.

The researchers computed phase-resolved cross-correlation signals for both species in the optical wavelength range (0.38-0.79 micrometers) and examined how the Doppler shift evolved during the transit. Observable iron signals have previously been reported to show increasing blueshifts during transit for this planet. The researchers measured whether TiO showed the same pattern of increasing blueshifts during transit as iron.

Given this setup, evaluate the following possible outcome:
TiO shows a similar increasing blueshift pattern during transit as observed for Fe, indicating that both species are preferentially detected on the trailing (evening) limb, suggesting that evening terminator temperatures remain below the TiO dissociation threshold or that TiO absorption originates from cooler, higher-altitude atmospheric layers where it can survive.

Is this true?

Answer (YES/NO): NO